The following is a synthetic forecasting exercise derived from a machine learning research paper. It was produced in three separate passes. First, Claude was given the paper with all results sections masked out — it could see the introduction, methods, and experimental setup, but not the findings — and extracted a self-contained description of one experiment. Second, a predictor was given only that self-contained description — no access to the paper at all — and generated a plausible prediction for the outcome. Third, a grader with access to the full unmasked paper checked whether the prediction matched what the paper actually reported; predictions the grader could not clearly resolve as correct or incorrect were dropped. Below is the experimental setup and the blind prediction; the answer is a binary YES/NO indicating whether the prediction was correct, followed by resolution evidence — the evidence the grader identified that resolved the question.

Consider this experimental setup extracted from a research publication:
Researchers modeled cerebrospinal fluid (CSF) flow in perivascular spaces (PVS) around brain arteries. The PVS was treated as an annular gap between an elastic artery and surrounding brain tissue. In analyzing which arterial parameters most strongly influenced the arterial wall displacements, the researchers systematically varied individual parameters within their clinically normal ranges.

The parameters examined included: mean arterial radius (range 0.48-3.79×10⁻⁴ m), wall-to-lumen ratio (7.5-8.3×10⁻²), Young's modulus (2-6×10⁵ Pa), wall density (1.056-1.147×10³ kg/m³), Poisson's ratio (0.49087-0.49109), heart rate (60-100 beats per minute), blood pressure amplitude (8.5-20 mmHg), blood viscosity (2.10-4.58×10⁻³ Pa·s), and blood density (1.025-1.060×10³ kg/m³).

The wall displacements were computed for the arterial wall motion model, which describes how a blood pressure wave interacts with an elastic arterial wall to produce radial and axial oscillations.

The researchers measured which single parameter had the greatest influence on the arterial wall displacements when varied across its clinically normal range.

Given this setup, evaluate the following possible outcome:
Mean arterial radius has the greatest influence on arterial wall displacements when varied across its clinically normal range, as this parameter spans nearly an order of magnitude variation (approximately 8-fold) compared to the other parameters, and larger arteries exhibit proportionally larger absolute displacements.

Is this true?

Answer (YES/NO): NO